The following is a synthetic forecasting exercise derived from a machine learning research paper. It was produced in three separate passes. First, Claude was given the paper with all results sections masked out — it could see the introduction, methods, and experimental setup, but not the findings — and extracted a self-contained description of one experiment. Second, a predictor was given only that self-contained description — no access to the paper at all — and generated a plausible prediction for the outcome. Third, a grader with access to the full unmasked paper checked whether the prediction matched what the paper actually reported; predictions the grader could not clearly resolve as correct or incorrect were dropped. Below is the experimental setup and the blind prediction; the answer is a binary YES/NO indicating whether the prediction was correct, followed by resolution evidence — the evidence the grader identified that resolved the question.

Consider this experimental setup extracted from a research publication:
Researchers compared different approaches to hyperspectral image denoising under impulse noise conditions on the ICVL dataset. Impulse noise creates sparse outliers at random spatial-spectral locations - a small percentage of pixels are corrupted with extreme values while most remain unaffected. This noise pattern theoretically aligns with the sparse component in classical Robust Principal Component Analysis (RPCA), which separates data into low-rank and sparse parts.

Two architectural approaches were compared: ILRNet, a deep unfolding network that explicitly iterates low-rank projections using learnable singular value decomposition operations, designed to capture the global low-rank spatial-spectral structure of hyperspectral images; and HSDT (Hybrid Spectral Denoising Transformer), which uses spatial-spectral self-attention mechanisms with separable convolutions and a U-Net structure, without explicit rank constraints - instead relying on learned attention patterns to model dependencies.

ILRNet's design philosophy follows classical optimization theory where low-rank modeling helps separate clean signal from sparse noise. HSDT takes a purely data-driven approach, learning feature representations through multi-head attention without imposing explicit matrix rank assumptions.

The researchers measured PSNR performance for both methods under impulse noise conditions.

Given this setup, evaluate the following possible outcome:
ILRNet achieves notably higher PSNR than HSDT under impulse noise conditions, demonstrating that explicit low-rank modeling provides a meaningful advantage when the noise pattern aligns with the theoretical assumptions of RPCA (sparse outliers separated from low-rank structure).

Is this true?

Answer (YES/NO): NO